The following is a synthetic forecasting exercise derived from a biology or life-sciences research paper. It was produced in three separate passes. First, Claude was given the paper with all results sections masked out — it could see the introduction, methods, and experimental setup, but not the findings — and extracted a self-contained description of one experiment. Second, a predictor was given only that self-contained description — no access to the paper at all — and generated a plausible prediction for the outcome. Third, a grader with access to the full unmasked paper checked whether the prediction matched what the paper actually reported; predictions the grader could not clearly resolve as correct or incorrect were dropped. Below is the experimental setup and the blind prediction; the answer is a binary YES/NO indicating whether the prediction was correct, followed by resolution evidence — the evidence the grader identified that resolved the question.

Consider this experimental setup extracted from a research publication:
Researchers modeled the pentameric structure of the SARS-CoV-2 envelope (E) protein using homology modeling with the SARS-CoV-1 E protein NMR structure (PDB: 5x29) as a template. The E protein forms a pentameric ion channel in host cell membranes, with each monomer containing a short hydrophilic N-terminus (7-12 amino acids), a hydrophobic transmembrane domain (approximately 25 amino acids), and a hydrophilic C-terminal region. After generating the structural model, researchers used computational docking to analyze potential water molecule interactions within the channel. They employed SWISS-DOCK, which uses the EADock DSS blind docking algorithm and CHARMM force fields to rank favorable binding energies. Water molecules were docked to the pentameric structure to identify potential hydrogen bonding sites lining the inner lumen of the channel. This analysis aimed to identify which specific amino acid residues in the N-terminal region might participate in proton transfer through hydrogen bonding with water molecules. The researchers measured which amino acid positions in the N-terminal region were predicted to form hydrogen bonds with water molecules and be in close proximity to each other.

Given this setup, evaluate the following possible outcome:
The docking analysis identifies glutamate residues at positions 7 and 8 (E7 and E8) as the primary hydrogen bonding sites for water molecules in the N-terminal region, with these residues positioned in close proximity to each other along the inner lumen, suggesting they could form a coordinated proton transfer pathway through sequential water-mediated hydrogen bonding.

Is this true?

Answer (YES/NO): NO